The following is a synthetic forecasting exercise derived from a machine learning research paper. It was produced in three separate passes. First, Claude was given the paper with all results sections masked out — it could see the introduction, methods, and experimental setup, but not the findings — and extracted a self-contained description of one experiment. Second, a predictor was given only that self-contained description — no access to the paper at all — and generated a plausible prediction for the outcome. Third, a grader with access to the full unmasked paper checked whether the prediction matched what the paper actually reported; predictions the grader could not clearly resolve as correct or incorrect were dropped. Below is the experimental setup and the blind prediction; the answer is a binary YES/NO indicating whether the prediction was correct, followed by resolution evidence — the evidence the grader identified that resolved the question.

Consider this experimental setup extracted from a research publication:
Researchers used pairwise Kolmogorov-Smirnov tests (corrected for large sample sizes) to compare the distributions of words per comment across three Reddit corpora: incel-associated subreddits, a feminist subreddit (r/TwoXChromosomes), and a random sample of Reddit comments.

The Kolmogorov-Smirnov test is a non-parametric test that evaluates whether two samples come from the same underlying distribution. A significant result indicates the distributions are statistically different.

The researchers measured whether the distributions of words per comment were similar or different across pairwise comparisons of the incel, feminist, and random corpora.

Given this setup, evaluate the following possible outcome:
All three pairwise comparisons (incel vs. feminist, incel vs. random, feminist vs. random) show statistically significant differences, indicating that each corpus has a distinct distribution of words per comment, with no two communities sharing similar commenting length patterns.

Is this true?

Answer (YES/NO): YES